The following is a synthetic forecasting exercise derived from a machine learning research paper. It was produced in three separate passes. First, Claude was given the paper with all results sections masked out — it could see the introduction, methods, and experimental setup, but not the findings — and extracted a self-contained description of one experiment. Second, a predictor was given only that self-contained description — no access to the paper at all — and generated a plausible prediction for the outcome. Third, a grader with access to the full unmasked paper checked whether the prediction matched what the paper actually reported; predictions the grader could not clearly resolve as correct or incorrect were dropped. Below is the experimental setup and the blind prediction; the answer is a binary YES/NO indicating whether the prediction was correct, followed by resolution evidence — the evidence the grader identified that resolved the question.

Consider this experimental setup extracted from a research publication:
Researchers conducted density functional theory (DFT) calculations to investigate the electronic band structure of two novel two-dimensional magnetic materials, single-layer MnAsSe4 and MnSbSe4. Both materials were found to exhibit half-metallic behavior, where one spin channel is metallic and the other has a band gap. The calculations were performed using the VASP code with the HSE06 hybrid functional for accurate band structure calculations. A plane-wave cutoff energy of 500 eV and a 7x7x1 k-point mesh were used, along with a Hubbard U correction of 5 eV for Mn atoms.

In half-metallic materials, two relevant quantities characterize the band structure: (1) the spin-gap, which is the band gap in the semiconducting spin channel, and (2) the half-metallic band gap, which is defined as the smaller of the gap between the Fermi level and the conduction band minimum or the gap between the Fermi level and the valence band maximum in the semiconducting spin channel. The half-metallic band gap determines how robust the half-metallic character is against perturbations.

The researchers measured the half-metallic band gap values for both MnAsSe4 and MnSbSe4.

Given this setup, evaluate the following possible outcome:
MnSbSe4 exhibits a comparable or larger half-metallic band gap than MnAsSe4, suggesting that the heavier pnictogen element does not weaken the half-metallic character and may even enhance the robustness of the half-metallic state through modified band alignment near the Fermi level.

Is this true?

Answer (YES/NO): NO